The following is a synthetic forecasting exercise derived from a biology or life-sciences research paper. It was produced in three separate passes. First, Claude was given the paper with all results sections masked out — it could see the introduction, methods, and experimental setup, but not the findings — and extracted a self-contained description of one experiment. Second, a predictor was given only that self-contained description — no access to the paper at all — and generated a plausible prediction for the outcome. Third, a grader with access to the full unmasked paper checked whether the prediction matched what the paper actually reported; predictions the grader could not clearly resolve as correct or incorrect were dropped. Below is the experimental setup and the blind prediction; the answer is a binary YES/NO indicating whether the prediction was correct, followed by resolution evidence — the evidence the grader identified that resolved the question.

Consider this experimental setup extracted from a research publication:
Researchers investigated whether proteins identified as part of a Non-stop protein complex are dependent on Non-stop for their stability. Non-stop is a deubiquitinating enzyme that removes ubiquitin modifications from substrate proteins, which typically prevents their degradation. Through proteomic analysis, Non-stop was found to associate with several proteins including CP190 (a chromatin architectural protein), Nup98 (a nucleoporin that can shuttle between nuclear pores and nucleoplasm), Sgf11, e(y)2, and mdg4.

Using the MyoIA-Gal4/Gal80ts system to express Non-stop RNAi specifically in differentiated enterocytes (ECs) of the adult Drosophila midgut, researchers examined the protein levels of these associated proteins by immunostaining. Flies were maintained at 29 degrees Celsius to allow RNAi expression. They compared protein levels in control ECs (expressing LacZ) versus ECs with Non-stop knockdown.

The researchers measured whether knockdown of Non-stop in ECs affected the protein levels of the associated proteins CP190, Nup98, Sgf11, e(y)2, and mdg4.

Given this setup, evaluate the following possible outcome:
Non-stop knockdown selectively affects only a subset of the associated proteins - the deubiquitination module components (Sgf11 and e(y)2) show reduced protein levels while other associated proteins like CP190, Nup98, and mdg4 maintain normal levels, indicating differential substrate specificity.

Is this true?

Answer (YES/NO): NO